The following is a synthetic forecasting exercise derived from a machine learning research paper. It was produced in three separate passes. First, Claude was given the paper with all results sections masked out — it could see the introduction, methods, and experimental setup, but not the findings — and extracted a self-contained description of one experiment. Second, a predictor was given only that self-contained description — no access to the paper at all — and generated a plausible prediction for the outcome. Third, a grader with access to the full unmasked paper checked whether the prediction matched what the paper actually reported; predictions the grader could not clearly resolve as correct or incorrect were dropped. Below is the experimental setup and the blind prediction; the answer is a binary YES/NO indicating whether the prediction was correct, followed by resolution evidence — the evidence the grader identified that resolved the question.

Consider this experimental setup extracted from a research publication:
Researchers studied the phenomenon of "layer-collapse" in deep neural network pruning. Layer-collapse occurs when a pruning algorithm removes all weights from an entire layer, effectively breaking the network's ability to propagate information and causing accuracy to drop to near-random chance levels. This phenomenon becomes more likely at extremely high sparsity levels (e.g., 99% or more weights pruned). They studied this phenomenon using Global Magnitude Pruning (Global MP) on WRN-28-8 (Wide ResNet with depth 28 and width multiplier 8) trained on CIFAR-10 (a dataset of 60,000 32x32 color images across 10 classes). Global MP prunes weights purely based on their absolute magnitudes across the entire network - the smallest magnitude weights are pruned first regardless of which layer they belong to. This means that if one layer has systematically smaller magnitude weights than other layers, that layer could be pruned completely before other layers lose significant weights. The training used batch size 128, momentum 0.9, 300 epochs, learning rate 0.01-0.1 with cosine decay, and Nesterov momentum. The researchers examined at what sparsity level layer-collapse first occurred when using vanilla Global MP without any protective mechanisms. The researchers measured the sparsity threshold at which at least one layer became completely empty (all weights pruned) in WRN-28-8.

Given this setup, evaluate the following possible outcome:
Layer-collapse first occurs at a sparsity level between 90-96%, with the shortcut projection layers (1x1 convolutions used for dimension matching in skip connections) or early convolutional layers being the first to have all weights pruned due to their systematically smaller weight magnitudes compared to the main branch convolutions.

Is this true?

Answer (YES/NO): NO